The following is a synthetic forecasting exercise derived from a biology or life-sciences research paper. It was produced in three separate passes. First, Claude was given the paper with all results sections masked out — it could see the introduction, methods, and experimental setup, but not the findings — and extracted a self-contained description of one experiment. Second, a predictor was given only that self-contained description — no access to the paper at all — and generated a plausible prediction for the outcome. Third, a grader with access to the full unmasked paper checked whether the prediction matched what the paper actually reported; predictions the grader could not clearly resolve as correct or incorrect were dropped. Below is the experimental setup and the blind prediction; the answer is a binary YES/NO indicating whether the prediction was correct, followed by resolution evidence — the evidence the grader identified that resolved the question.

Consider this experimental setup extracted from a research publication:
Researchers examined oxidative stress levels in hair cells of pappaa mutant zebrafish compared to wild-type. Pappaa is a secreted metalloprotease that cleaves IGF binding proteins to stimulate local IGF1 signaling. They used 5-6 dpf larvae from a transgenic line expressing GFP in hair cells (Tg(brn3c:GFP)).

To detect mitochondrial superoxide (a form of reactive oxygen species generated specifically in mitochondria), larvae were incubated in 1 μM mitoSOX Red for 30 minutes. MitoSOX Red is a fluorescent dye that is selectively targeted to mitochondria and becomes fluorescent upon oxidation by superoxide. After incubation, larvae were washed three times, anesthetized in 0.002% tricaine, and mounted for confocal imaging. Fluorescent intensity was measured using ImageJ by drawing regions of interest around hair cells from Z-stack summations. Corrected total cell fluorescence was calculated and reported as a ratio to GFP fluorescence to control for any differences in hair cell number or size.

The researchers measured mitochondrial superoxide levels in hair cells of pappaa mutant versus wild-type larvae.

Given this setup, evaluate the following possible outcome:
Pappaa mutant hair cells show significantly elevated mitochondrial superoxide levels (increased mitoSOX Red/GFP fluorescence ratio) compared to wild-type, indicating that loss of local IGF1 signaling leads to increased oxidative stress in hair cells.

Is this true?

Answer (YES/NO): YES